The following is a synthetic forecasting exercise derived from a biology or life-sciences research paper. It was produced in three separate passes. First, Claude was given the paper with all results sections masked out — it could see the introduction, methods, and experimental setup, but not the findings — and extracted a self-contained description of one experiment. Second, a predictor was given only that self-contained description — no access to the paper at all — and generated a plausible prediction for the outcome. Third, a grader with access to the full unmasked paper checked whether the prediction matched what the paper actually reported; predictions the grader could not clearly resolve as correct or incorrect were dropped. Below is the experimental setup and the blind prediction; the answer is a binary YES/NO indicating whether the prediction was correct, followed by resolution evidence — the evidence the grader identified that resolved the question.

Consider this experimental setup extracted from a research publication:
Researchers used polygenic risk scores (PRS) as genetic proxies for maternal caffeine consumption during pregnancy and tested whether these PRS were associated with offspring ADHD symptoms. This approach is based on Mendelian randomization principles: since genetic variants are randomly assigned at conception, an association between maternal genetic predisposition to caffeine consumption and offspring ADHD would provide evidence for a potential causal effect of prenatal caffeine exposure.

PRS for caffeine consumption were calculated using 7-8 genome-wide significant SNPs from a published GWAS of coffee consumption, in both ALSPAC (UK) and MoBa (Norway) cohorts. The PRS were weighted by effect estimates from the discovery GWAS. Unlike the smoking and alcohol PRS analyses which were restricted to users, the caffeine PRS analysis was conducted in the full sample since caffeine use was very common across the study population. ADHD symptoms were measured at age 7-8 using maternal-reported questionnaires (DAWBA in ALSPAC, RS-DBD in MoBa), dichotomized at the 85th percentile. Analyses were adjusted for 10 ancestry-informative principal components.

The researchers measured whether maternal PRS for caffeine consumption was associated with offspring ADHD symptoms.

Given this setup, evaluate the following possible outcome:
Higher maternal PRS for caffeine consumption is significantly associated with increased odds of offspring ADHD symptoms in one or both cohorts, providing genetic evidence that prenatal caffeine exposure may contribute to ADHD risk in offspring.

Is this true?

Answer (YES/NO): NO